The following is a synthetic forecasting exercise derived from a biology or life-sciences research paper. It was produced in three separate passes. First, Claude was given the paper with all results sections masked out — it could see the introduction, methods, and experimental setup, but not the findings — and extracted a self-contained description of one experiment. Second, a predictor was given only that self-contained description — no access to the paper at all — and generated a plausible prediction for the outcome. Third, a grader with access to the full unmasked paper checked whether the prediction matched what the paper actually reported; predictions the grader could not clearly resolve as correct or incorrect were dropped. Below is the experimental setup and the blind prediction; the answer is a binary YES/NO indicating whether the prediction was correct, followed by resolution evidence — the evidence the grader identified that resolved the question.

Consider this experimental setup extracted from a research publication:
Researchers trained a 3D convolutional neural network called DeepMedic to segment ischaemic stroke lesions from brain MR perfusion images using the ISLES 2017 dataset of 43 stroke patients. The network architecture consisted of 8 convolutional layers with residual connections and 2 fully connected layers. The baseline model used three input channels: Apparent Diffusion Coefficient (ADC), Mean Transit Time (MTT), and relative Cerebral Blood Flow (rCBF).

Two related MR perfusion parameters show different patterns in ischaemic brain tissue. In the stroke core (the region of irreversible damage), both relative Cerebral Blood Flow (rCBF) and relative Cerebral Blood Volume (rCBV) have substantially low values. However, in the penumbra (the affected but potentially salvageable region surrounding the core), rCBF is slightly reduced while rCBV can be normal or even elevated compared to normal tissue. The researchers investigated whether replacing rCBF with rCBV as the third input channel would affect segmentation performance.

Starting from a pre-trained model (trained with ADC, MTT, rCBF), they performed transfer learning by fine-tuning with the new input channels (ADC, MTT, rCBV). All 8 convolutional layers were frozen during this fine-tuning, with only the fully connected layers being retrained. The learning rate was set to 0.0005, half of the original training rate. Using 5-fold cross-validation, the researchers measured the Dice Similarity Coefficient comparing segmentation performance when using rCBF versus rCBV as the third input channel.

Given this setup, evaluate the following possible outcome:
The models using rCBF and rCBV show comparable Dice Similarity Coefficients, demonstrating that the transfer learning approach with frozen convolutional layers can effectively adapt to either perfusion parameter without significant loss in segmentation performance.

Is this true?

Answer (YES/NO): NO